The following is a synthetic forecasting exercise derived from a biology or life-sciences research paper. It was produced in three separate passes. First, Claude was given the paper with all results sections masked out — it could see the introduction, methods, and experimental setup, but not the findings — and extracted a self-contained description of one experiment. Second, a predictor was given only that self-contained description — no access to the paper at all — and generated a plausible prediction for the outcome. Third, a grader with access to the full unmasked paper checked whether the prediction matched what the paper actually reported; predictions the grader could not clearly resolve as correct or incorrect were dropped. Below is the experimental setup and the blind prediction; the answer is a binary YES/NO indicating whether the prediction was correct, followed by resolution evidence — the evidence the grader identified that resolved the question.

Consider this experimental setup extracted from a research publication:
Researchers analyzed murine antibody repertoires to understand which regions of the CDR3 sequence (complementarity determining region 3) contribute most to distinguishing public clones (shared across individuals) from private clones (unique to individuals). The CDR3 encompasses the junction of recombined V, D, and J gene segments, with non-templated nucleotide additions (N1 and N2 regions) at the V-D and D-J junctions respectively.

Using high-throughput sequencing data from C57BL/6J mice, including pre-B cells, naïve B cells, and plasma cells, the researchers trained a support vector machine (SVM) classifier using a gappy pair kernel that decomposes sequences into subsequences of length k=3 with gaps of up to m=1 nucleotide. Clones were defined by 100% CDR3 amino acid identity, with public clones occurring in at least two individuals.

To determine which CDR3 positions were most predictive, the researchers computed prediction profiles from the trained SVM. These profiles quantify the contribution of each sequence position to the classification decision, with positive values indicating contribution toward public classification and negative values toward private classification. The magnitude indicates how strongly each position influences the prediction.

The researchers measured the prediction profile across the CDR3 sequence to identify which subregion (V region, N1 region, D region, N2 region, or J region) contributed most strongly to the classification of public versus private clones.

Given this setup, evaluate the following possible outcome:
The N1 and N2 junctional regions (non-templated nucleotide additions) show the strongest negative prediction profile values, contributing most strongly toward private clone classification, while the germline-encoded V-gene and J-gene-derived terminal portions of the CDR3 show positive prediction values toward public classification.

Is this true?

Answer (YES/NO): NO